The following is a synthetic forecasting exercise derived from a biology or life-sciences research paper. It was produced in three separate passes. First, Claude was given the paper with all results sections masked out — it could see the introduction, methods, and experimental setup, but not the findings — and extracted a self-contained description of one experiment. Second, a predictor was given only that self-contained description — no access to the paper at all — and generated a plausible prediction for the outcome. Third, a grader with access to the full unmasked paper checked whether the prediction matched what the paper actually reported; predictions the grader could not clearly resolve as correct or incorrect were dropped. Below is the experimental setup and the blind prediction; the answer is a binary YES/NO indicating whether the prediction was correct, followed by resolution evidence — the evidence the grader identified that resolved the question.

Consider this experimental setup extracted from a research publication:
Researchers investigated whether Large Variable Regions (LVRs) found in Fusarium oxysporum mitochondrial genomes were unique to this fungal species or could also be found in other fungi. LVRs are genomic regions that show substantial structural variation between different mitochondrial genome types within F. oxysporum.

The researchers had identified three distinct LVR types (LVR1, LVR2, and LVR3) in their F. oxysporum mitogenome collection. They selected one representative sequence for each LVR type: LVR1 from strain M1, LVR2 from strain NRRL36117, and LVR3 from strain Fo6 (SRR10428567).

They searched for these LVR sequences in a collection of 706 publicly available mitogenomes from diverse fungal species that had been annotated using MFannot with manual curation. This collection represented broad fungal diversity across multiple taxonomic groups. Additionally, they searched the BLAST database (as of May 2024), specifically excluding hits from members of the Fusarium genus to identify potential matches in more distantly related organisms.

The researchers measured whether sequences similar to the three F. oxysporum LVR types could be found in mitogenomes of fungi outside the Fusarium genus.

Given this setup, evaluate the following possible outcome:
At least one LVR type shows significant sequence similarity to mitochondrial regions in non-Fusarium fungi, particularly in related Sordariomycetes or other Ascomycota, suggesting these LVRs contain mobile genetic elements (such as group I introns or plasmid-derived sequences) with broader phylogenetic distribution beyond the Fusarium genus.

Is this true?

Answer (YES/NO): NO